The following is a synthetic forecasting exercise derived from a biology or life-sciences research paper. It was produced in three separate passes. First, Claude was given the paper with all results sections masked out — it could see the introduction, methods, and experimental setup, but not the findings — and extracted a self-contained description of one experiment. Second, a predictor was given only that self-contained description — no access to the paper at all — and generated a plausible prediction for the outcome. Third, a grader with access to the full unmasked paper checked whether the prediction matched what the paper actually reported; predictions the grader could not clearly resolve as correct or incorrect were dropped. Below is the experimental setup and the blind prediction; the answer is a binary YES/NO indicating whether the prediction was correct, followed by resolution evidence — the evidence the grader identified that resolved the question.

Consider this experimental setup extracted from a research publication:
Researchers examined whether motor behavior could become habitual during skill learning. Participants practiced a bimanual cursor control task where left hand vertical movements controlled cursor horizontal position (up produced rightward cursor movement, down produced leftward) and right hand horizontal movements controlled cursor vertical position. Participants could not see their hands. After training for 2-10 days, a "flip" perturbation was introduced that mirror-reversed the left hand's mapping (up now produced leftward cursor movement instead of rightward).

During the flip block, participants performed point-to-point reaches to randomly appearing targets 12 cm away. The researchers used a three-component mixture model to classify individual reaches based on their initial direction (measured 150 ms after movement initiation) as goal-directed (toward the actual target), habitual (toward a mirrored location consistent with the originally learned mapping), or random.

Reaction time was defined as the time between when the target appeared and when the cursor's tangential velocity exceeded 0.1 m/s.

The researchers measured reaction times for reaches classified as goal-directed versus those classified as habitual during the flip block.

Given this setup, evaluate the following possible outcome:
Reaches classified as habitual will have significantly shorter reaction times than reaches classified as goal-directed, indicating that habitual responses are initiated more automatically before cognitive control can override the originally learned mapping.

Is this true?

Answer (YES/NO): NO